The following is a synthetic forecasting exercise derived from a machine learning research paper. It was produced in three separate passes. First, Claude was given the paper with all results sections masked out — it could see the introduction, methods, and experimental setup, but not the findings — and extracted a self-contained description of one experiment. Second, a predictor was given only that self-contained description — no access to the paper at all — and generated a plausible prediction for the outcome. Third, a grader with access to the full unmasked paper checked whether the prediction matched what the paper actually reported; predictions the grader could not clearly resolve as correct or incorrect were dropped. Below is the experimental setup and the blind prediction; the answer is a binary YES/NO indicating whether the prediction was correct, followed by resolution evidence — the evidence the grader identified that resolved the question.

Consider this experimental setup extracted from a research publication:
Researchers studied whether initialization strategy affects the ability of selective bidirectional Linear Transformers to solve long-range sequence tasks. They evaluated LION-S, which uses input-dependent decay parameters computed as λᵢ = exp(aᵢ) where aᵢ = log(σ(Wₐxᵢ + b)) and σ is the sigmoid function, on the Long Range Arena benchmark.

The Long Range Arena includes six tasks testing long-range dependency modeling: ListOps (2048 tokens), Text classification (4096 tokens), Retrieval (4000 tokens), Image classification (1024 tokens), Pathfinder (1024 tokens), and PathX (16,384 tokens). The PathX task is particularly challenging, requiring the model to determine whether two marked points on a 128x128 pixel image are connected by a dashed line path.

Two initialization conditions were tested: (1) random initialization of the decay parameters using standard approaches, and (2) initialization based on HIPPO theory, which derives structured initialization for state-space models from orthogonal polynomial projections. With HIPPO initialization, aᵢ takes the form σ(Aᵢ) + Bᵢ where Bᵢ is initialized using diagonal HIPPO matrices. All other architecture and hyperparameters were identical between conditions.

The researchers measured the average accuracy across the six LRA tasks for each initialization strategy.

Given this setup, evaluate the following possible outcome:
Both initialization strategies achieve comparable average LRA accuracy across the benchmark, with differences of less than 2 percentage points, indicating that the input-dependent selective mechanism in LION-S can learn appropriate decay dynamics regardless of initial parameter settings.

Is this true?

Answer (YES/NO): NO